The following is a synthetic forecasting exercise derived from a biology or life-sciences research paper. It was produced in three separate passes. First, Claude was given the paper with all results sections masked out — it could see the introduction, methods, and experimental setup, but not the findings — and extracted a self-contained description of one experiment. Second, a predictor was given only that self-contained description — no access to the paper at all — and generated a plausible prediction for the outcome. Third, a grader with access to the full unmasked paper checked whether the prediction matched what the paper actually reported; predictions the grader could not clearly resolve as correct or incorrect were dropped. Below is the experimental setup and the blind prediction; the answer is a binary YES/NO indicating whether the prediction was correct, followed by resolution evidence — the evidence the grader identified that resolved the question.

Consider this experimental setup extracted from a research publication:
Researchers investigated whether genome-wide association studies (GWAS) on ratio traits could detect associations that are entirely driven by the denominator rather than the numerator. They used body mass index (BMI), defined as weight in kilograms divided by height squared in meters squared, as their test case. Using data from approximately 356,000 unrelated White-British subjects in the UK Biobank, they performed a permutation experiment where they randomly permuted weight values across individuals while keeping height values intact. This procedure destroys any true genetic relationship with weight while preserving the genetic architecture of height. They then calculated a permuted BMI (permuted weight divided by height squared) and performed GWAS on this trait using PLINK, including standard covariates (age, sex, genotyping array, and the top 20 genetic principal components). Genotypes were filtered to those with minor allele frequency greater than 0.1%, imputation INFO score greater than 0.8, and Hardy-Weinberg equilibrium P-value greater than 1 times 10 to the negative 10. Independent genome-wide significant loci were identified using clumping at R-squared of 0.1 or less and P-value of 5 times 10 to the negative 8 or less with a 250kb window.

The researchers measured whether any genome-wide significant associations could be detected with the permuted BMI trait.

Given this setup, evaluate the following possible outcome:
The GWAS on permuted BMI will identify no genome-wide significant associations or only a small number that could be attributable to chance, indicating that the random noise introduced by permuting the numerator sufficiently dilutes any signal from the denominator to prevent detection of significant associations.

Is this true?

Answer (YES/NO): NO